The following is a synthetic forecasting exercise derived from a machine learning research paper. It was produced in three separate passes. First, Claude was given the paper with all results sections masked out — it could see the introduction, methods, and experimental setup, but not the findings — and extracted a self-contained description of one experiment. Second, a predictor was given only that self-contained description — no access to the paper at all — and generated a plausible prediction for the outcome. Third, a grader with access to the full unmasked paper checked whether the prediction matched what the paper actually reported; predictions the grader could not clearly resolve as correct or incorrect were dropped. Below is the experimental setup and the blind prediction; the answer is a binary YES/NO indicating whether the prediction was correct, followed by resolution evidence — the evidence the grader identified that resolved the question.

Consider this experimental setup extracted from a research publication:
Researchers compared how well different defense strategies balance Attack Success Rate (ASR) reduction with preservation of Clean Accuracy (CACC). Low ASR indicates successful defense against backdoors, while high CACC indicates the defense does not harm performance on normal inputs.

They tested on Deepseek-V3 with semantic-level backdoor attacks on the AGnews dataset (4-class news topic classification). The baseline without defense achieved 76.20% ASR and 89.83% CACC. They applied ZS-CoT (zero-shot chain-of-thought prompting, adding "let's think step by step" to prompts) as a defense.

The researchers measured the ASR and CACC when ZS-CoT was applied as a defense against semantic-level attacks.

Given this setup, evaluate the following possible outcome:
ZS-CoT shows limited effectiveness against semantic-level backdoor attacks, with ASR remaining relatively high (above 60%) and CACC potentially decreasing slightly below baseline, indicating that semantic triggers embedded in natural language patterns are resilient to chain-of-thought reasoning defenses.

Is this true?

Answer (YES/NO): YES